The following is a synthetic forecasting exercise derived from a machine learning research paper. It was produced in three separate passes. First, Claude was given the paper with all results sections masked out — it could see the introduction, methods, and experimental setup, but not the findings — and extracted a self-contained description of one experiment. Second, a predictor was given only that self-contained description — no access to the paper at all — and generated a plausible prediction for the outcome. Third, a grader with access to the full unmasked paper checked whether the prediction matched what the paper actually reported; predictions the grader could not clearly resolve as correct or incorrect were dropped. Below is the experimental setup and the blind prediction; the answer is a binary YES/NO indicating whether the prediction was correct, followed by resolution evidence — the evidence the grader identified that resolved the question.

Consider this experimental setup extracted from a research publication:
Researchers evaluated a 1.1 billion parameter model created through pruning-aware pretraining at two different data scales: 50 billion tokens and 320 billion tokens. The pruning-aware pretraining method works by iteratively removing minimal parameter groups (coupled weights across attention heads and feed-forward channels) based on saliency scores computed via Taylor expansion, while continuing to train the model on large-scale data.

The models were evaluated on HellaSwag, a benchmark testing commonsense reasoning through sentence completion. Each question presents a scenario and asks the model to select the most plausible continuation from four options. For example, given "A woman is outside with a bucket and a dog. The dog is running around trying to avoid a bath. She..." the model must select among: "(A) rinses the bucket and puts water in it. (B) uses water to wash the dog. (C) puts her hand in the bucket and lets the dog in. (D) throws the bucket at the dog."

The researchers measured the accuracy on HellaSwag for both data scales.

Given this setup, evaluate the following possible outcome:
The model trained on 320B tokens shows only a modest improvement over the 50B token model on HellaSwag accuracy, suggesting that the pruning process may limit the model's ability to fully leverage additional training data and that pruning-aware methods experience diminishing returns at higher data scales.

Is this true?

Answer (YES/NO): NO